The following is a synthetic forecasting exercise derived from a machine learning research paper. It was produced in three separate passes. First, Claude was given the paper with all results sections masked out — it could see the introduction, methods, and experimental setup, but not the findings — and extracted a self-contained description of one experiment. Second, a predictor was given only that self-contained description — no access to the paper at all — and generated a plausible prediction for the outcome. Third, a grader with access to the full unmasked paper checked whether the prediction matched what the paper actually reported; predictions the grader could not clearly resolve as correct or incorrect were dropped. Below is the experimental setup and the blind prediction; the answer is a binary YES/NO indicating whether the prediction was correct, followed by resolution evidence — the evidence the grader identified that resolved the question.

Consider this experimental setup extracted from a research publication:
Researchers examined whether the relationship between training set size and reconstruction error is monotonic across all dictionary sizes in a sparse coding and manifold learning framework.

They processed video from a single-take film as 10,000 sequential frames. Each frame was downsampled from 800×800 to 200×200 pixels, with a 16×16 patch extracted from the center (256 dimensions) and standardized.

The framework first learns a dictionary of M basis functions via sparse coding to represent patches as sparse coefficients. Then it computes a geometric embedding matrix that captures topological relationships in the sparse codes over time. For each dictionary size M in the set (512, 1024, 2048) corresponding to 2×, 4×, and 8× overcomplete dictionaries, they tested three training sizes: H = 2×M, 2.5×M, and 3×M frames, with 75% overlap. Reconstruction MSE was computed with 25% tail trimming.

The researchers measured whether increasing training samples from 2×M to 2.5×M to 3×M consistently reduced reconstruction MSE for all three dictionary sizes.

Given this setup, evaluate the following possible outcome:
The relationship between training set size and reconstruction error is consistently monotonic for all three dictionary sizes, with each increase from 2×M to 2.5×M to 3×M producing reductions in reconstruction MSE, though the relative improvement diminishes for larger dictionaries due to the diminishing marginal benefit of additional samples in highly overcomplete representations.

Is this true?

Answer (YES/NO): NO